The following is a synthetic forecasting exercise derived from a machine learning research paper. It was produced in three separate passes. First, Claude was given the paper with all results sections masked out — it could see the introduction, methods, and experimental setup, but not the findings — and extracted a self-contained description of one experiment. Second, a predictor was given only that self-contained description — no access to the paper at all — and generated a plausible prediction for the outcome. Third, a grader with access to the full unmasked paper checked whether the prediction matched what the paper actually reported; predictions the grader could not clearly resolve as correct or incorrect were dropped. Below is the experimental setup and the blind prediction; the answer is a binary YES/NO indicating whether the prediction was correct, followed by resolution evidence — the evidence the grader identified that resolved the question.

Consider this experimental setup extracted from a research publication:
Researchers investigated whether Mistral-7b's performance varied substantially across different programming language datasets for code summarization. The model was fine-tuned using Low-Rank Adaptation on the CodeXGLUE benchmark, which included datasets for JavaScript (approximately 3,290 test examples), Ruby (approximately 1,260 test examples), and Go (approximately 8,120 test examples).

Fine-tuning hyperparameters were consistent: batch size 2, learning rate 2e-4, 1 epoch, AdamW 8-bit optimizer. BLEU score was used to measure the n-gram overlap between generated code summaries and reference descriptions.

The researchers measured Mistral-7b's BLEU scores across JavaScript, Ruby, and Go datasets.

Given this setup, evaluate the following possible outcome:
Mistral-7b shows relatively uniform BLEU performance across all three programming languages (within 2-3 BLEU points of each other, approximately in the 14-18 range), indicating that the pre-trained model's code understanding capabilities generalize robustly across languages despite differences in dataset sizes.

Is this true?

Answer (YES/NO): NO